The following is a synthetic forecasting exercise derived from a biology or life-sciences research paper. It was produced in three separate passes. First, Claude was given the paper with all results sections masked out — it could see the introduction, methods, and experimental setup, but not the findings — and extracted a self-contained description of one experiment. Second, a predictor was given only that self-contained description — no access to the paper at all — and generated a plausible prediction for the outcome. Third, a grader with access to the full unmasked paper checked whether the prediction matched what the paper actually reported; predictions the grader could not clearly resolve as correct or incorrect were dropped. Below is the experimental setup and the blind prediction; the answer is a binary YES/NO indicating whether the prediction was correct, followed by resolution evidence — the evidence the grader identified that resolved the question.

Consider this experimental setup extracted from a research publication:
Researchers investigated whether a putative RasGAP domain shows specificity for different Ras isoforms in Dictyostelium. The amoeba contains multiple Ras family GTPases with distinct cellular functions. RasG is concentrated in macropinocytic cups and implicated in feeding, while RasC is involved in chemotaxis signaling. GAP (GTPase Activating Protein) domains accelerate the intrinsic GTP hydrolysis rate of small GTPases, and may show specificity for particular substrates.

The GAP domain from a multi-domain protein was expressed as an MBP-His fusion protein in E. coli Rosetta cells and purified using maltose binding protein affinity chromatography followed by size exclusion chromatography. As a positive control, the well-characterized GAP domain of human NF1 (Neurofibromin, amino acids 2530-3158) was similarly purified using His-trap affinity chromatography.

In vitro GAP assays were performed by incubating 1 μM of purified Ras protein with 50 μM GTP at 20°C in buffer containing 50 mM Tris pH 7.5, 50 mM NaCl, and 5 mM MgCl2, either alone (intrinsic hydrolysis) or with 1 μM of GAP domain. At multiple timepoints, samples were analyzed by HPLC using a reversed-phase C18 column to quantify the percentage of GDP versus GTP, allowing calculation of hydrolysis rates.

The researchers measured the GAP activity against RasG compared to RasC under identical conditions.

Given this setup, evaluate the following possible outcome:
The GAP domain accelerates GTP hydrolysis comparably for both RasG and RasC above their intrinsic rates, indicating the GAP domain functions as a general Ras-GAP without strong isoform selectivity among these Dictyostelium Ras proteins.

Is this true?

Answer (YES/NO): YES